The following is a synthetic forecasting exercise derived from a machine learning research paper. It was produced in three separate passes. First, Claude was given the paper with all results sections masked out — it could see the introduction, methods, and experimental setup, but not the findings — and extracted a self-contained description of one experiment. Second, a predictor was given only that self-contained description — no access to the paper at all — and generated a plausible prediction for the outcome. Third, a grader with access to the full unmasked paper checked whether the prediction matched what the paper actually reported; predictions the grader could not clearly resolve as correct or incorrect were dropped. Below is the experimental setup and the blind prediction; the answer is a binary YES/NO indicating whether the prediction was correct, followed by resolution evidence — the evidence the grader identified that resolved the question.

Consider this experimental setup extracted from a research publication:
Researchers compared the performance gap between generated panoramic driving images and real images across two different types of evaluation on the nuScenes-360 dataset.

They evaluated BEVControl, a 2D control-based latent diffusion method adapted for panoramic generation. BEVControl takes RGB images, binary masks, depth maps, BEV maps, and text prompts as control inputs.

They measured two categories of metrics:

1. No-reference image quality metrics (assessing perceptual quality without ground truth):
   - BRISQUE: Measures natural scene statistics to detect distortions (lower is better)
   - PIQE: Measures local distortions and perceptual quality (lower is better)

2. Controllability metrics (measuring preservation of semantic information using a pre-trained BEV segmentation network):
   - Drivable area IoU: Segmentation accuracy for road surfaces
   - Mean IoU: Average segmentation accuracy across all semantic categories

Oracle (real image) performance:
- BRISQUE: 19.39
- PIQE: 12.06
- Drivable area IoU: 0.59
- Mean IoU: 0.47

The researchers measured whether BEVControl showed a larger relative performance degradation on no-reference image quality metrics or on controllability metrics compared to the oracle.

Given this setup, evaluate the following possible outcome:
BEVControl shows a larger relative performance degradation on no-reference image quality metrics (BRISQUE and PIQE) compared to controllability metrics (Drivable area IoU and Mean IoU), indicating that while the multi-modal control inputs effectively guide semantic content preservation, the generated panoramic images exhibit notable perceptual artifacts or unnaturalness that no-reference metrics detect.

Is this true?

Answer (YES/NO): NO